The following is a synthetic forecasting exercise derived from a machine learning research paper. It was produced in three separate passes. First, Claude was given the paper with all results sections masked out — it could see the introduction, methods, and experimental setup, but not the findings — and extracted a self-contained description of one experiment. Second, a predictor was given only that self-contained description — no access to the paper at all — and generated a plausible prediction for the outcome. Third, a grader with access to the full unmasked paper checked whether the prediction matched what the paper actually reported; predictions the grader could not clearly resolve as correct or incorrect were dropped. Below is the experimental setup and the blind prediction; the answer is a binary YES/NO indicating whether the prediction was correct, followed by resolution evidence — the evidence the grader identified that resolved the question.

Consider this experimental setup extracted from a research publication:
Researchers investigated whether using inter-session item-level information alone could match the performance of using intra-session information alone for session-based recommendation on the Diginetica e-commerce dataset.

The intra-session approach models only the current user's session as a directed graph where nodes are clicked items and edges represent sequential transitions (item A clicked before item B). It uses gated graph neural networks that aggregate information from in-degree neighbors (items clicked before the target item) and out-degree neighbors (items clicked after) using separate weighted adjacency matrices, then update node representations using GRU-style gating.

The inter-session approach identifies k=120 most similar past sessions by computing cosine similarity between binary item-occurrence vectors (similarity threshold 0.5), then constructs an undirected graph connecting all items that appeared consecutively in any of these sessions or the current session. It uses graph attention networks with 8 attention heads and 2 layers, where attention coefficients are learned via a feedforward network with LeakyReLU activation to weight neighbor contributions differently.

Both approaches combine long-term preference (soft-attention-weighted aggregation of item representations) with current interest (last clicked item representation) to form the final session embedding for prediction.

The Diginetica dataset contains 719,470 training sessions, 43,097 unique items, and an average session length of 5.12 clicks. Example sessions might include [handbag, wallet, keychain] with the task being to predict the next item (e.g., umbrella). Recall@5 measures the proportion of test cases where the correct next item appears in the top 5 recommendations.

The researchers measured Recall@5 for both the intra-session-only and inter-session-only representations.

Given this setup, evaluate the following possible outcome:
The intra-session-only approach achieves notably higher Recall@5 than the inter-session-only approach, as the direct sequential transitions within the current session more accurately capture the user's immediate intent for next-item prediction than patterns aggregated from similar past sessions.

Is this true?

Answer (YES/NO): YES